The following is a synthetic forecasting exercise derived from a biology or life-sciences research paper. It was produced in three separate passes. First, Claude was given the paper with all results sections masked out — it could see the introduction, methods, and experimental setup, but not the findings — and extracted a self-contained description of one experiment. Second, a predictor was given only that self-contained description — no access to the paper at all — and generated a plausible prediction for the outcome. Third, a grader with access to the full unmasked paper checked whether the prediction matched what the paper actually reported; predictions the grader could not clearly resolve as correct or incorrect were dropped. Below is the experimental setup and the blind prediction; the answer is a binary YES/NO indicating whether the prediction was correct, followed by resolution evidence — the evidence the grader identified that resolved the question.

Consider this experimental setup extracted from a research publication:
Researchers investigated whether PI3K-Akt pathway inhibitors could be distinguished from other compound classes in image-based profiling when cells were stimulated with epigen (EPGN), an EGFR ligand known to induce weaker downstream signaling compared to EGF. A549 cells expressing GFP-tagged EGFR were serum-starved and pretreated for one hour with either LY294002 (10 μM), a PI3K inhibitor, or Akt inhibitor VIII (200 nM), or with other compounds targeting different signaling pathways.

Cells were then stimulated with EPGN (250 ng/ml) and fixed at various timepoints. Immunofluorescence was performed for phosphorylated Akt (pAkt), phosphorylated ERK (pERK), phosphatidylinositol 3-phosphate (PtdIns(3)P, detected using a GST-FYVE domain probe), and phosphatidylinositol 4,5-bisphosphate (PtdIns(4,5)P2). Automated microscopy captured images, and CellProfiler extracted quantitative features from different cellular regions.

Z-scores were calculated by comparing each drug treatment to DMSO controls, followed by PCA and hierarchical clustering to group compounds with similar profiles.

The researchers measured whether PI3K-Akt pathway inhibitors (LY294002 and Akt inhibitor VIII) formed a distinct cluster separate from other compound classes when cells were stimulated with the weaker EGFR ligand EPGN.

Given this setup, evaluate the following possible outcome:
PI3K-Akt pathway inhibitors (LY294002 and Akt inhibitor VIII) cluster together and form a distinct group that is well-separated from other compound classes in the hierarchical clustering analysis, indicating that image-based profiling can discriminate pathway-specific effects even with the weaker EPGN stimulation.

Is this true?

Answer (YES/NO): YES